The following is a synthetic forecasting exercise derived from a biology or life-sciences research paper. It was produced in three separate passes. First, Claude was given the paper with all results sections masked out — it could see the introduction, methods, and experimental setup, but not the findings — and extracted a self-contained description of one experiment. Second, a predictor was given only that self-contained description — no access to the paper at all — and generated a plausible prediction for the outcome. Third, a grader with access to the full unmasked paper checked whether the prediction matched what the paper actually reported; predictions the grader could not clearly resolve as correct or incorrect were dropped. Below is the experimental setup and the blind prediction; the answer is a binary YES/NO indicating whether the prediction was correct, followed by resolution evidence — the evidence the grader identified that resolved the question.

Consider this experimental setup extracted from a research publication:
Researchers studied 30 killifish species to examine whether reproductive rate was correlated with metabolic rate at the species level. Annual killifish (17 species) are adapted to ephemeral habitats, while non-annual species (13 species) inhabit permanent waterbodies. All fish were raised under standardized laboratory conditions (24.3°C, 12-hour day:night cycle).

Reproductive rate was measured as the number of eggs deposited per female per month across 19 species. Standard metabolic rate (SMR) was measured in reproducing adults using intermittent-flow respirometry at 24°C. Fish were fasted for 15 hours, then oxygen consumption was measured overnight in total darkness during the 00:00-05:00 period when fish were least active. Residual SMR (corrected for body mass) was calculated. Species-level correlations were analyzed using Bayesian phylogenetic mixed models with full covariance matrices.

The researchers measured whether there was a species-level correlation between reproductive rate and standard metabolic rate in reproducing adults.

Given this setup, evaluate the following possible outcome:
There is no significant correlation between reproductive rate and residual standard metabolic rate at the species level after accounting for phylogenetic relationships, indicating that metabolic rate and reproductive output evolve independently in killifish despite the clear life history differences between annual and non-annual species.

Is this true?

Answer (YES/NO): YES